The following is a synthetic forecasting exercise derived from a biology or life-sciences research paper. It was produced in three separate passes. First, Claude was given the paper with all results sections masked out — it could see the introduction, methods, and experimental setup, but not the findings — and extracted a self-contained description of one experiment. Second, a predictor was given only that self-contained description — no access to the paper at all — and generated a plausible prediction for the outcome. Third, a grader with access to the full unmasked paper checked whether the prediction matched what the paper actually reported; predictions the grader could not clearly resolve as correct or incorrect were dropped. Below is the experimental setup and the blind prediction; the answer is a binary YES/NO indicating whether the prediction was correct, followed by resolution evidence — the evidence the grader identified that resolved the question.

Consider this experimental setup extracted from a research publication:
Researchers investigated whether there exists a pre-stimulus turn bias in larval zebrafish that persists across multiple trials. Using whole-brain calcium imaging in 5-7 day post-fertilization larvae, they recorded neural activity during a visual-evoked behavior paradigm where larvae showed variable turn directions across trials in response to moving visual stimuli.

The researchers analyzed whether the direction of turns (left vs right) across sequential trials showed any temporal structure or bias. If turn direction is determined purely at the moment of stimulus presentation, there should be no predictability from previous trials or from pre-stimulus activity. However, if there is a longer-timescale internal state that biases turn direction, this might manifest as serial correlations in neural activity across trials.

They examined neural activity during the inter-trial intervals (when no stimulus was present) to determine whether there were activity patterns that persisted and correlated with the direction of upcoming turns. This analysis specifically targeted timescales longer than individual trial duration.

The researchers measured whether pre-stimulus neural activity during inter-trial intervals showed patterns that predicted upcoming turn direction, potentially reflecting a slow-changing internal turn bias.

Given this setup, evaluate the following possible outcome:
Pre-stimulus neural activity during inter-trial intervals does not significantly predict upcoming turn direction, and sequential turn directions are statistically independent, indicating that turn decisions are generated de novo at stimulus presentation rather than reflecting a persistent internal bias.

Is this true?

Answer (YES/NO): NO